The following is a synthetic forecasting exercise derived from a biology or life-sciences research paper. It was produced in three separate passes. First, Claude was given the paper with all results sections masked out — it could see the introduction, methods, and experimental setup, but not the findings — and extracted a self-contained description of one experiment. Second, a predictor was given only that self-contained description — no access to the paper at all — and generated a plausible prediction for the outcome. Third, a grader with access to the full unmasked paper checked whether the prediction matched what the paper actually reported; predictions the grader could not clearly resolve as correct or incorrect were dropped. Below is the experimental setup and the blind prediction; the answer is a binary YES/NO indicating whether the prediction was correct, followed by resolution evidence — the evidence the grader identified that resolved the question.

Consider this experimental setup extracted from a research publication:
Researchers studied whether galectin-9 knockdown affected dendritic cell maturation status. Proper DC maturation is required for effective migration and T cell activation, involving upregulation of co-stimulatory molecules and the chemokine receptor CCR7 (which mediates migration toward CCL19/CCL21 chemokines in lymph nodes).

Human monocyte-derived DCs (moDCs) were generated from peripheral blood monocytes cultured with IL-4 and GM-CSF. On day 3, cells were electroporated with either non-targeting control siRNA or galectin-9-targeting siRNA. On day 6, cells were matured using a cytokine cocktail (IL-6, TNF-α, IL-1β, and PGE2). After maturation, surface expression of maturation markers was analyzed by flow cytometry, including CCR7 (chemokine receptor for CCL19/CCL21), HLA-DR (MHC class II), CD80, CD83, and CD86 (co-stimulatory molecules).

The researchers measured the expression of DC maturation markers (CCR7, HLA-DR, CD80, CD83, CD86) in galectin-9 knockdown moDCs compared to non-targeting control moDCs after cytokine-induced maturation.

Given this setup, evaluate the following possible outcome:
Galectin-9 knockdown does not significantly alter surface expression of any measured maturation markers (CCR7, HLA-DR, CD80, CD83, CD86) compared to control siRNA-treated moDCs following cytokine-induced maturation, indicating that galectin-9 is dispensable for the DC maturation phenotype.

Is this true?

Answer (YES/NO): YES